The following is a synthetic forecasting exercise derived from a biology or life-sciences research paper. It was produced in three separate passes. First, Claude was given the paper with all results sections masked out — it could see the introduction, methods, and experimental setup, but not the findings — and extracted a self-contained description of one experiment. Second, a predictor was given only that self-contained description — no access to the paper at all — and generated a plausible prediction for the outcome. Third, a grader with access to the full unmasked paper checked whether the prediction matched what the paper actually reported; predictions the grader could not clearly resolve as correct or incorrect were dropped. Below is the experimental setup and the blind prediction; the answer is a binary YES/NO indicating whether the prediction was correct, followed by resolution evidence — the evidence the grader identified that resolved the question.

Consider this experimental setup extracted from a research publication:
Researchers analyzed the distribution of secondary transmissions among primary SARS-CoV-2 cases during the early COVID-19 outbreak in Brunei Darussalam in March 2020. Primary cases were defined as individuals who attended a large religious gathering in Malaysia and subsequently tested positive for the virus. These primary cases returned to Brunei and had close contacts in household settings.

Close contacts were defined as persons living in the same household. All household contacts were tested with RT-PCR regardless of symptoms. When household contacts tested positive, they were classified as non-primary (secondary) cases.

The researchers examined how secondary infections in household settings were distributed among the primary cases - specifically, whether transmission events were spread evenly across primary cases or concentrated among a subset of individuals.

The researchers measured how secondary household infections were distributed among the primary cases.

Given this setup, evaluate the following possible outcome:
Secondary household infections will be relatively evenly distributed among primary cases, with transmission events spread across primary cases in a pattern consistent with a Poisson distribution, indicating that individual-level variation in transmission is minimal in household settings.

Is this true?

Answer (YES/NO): NO